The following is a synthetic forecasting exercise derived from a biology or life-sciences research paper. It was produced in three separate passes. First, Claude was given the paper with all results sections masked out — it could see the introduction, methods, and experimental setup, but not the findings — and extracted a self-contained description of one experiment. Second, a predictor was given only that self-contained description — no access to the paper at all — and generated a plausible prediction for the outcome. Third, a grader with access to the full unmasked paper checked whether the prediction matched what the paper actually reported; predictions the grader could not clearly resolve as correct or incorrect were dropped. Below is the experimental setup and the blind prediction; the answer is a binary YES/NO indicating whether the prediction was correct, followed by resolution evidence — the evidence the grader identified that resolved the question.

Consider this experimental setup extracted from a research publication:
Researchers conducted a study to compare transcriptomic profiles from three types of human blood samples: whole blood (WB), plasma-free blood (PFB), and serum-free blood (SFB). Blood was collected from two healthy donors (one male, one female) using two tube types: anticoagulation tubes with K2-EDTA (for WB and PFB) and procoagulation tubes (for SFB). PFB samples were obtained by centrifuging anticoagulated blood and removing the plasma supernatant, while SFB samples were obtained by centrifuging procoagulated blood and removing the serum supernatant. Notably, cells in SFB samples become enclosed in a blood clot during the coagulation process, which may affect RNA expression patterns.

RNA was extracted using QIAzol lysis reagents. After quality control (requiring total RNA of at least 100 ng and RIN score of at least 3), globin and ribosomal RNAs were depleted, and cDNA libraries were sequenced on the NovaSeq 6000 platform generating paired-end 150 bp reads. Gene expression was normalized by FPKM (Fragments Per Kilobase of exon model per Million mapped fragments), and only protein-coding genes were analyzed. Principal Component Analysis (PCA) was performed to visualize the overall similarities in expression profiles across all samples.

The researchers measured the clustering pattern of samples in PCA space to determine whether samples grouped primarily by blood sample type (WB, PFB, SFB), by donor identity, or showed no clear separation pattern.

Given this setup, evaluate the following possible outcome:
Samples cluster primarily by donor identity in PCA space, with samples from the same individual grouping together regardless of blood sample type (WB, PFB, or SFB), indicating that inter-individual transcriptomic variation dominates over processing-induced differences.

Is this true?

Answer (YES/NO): NO